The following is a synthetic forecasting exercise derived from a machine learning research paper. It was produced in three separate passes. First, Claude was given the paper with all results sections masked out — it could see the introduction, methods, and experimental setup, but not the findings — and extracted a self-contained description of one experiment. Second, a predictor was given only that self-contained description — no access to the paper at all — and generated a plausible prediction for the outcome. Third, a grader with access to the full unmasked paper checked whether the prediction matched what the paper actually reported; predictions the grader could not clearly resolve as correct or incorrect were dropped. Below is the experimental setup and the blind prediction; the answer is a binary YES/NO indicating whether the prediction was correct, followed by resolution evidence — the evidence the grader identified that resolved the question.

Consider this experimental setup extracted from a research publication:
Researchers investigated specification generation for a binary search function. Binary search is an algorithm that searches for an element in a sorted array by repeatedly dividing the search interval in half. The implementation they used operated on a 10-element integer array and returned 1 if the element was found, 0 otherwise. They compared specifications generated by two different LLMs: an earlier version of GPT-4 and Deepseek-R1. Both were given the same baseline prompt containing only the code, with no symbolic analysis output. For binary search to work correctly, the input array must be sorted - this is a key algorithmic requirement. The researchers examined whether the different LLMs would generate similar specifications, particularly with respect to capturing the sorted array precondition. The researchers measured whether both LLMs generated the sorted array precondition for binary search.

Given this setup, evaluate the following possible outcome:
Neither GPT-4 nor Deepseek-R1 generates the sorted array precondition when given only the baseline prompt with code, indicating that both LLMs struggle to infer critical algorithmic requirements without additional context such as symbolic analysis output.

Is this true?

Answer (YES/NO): NO